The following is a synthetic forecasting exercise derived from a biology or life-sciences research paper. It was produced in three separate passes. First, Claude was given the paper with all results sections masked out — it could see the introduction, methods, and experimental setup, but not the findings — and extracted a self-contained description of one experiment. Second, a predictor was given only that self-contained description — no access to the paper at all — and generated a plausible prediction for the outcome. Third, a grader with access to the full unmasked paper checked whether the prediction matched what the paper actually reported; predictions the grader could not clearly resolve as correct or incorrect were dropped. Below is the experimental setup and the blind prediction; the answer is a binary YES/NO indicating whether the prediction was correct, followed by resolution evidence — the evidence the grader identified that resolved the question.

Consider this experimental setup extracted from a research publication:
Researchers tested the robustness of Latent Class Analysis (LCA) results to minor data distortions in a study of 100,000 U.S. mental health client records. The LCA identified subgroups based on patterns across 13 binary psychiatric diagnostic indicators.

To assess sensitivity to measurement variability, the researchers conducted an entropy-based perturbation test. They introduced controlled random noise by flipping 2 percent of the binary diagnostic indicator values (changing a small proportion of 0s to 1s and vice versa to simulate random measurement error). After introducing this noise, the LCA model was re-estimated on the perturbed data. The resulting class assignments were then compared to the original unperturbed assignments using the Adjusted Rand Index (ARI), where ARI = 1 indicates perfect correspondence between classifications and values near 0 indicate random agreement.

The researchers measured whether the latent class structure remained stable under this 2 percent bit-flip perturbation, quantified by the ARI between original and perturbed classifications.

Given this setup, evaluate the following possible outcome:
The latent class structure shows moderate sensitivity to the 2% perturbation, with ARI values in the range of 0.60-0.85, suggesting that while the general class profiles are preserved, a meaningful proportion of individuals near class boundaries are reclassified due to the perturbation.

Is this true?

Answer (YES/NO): NO